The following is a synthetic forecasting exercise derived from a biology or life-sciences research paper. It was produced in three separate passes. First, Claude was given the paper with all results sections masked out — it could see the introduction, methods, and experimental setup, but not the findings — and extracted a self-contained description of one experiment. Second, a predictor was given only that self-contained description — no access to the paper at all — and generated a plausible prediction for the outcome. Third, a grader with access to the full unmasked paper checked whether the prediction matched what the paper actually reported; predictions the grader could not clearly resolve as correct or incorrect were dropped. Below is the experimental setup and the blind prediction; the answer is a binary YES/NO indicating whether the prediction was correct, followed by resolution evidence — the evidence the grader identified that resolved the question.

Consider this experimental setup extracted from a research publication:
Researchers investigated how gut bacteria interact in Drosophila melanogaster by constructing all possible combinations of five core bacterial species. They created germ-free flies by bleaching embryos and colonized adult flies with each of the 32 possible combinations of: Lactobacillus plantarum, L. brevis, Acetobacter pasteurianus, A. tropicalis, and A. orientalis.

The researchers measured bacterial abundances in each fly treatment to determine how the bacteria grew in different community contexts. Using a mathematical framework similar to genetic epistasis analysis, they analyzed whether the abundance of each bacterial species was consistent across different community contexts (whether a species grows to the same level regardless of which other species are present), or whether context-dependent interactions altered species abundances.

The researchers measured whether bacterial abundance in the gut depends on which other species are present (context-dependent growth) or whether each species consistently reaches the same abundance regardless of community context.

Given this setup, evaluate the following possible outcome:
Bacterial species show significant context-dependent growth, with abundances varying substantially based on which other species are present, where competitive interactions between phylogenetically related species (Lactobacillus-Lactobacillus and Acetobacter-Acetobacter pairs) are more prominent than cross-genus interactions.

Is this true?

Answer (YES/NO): NO